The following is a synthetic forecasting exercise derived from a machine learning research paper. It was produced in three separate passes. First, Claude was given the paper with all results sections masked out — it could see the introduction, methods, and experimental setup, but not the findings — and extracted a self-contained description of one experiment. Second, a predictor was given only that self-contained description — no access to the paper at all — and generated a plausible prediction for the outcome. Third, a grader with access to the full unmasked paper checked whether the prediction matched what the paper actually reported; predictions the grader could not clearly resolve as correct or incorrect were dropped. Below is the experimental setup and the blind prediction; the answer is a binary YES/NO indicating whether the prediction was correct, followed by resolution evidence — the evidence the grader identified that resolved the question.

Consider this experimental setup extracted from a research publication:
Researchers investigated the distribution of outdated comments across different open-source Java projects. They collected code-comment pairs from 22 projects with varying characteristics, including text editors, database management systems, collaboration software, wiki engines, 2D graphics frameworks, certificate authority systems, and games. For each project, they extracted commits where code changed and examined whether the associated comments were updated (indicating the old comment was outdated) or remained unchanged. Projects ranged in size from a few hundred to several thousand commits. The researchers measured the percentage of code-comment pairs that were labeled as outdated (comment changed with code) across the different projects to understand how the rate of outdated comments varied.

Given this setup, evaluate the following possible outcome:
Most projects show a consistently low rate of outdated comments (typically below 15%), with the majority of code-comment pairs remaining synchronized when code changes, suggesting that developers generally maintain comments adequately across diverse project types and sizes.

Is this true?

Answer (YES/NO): YES